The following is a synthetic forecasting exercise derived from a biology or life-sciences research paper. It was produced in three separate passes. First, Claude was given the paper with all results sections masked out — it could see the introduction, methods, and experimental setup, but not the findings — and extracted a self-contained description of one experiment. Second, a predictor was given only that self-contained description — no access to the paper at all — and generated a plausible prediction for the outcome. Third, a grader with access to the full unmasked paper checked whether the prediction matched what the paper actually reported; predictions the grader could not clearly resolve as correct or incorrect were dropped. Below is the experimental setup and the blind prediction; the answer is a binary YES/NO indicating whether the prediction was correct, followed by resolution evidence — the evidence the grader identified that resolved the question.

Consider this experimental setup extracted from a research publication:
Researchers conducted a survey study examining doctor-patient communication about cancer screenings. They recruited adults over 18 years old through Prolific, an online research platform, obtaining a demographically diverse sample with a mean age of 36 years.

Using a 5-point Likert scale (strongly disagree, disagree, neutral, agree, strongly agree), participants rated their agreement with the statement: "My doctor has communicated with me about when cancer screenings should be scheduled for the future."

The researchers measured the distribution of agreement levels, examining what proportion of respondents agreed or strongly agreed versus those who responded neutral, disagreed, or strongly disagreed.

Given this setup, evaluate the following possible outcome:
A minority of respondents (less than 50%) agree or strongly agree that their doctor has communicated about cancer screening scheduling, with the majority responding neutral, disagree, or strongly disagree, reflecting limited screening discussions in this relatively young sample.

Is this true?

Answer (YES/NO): YES